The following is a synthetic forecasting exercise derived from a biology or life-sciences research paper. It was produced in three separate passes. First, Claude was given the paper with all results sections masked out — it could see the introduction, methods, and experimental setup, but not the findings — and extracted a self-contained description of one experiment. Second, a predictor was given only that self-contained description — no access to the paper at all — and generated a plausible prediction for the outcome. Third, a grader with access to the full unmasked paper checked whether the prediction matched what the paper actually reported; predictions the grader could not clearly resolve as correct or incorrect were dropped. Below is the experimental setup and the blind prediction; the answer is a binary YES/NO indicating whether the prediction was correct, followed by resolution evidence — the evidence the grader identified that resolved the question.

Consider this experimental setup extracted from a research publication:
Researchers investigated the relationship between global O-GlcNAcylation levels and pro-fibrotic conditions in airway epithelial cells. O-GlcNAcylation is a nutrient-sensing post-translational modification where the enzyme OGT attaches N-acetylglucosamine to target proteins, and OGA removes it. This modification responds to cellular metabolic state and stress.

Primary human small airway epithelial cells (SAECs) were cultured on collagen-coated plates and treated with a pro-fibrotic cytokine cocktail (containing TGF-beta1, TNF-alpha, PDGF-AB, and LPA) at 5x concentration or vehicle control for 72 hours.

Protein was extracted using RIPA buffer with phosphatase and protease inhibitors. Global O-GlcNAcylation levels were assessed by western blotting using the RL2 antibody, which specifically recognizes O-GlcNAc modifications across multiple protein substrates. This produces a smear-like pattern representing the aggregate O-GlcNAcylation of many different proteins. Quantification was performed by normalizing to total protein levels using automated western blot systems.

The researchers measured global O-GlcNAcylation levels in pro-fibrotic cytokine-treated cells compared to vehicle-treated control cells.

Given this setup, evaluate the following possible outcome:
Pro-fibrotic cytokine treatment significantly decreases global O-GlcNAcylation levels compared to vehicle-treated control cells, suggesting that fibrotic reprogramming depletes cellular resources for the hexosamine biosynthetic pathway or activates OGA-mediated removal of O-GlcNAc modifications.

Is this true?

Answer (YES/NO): NO